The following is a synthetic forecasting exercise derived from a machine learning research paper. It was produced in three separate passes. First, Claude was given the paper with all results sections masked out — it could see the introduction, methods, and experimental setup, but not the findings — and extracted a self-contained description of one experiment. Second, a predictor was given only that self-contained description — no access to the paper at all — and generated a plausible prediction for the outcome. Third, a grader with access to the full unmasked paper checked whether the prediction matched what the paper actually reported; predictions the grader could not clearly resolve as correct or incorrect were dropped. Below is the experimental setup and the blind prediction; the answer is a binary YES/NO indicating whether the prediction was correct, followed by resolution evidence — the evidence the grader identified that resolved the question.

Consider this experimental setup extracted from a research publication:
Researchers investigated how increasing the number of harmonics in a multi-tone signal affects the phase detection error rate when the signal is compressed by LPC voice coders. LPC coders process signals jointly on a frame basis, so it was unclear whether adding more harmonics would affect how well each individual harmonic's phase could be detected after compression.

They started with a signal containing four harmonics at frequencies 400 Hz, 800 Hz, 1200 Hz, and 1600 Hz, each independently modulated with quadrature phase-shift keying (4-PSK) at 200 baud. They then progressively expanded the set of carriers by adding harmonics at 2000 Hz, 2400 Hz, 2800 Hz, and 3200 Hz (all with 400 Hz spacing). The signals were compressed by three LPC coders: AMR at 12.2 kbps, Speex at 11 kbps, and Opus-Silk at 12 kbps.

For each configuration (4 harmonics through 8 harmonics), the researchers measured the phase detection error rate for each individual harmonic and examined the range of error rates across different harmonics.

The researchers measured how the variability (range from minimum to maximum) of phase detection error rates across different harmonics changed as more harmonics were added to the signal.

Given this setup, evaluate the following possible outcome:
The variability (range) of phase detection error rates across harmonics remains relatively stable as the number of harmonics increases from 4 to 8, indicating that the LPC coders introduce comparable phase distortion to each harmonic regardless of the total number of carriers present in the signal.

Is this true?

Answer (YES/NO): NO